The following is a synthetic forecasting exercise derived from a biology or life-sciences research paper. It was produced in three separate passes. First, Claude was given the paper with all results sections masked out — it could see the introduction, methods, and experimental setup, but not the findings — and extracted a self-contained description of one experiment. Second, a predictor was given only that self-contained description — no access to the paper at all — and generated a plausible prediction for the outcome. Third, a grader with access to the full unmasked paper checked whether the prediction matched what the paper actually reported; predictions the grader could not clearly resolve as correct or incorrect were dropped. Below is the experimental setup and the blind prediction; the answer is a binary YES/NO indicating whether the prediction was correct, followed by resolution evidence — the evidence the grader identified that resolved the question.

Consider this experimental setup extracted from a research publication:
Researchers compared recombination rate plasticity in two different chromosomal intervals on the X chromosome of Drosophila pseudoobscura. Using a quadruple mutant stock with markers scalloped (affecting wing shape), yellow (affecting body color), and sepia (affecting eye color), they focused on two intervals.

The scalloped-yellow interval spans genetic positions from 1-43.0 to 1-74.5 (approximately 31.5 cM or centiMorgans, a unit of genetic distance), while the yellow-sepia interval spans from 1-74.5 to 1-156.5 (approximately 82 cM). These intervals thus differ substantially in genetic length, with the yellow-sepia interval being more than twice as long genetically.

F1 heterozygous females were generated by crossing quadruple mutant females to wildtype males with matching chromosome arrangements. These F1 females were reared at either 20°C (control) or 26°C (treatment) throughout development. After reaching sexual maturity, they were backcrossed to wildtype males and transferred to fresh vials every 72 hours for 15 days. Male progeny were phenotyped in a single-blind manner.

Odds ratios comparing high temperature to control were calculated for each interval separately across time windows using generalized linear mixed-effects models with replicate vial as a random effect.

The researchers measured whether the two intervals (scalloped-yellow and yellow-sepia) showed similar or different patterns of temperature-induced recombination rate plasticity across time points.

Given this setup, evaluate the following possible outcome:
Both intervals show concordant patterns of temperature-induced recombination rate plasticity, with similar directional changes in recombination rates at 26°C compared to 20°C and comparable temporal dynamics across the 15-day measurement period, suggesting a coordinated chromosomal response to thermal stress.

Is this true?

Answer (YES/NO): NO